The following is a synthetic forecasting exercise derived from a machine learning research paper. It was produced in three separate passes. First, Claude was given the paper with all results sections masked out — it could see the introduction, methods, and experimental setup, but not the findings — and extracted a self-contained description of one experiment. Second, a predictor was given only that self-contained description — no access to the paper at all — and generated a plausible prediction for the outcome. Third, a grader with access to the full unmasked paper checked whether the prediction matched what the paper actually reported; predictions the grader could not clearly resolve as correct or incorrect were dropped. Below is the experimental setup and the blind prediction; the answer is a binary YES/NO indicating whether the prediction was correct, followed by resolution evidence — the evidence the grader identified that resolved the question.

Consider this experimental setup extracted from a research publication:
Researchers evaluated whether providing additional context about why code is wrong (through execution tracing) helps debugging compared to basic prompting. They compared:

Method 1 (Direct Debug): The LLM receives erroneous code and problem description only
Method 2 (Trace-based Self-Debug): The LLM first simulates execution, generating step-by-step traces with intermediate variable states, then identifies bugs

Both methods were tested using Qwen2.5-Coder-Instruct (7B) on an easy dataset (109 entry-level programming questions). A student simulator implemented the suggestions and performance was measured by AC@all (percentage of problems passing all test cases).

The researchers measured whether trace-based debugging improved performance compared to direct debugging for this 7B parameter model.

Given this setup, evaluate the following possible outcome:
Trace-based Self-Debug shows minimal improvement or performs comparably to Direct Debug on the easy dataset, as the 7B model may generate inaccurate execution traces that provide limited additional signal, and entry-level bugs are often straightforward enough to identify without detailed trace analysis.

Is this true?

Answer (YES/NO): YES